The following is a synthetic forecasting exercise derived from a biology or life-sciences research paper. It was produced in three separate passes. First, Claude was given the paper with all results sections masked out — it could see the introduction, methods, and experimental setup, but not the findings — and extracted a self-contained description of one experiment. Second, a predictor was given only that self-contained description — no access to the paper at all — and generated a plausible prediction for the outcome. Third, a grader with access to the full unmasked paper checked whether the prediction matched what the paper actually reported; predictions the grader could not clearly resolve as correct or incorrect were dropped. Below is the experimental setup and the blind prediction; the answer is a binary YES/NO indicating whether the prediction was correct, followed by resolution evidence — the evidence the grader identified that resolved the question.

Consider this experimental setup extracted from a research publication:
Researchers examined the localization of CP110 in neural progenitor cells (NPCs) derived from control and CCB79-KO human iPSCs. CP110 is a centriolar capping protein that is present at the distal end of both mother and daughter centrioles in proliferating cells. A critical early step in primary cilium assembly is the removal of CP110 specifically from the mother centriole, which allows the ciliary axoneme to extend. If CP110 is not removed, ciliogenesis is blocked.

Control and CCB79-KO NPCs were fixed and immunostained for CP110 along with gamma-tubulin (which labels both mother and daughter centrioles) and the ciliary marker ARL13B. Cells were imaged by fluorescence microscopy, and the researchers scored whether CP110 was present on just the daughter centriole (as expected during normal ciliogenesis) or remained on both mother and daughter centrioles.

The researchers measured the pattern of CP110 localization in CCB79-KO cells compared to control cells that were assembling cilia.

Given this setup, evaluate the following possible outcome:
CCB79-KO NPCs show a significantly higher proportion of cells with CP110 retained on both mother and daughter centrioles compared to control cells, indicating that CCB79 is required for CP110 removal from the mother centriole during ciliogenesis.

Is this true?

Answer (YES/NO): YES